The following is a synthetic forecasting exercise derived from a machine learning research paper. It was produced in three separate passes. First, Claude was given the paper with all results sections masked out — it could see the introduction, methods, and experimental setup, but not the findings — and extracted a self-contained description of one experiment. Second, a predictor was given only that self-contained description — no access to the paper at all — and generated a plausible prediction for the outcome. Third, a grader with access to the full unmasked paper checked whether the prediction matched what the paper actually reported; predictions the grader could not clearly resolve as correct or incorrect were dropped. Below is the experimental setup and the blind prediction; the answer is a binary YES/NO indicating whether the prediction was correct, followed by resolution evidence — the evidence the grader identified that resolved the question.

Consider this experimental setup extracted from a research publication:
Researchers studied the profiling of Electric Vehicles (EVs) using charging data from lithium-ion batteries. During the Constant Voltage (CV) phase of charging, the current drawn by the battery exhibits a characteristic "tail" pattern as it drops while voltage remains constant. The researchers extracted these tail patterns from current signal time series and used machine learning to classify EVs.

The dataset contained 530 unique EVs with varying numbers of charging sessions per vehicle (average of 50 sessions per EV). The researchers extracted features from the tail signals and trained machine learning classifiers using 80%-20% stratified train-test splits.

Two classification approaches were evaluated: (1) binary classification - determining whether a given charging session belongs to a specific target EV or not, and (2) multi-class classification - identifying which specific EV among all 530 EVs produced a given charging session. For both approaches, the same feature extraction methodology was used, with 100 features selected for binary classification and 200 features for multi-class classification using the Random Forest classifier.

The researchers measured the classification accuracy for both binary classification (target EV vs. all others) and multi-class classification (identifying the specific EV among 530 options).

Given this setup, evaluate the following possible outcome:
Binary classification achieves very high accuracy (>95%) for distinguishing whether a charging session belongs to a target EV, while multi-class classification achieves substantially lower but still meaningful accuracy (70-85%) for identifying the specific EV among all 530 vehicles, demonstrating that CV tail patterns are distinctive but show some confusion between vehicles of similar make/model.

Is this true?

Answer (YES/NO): NO